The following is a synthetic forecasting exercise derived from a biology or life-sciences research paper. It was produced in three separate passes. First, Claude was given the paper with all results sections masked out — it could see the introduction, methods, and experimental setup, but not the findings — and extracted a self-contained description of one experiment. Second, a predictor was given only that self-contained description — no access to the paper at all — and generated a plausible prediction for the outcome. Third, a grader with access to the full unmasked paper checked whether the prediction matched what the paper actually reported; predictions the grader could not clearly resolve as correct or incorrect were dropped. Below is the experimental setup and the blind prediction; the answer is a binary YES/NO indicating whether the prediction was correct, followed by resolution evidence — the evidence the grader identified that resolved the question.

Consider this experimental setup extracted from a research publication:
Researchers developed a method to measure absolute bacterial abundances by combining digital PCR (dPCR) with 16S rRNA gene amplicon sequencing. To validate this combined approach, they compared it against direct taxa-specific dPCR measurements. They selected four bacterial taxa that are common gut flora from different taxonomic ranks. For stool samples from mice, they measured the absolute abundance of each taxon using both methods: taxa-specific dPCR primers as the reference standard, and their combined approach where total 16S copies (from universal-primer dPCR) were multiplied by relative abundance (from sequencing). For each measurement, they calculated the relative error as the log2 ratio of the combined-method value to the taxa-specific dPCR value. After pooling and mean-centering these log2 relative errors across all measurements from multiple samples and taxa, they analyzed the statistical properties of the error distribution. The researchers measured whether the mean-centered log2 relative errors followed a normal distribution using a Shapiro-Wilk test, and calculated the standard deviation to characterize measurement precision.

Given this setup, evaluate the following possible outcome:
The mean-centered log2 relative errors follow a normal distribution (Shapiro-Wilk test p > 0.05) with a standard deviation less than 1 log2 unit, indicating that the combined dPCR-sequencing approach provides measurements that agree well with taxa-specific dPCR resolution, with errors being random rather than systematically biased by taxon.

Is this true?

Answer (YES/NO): YES